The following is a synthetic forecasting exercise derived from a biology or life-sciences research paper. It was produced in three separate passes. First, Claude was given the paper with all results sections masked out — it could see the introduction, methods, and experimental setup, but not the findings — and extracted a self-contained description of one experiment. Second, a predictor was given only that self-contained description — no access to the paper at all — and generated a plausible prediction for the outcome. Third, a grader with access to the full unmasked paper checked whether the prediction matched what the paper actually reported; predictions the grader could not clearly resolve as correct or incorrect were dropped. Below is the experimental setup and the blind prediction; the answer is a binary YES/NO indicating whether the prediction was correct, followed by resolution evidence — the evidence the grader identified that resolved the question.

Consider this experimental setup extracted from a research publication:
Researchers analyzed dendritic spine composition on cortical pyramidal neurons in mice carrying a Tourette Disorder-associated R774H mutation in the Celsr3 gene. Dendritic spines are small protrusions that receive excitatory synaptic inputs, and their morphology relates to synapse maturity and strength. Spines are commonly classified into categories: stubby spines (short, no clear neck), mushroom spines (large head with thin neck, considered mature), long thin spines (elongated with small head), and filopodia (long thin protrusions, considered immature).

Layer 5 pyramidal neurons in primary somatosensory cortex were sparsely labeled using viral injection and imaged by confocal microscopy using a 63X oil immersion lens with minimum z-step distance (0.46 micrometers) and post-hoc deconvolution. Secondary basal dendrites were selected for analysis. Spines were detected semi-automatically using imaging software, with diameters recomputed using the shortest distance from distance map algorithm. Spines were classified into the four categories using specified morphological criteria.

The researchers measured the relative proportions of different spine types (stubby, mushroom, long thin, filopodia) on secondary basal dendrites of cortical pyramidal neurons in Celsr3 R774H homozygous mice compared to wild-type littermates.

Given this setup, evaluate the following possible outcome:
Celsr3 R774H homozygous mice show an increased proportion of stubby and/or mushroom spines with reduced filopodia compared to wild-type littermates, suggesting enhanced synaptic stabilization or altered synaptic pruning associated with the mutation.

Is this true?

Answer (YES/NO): NO